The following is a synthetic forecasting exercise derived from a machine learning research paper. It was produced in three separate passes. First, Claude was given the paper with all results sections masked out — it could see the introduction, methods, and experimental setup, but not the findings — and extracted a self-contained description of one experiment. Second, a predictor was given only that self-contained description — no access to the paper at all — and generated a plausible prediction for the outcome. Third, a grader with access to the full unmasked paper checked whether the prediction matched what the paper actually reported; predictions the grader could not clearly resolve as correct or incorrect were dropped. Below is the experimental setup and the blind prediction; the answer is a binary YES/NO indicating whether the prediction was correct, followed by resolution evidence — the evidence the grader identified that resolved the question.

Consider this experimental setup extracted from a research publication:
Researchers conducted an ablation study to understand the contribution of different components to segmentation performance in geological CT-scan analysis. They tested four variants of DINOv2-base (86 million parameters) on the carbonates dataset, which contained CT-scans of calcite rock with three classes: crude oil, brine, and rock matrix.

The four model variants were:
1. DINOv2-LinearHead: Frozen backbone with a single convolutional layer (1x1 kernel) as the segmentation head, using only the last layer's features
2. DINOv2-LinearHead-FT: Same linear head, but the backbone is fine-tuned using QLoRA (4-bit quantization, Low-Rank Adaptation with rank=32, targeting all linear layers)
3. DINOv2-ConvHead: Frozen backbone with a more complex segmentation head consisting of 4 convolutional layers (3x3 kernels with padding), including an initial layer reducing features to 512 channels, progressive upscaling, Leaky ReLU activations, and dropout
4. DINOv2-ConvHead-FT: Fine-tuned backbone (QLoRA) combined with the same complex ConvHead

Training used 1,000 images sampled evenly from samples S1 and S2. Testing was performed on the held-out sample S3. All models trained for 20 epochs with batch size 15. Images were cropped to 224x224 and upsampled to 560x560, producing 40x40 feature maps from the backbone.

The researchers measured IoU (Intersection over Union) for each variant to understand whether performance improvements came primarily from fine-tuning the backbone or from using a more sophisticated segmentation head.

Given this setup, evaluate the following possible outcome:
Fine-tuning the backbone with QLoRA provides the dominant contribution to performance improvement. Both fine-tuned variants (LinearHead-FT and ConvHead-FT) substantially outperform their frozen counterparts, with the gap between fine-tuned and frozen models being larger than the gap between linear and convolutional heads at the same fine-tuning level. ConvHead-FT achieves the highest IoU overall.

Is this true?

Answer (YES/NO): YES